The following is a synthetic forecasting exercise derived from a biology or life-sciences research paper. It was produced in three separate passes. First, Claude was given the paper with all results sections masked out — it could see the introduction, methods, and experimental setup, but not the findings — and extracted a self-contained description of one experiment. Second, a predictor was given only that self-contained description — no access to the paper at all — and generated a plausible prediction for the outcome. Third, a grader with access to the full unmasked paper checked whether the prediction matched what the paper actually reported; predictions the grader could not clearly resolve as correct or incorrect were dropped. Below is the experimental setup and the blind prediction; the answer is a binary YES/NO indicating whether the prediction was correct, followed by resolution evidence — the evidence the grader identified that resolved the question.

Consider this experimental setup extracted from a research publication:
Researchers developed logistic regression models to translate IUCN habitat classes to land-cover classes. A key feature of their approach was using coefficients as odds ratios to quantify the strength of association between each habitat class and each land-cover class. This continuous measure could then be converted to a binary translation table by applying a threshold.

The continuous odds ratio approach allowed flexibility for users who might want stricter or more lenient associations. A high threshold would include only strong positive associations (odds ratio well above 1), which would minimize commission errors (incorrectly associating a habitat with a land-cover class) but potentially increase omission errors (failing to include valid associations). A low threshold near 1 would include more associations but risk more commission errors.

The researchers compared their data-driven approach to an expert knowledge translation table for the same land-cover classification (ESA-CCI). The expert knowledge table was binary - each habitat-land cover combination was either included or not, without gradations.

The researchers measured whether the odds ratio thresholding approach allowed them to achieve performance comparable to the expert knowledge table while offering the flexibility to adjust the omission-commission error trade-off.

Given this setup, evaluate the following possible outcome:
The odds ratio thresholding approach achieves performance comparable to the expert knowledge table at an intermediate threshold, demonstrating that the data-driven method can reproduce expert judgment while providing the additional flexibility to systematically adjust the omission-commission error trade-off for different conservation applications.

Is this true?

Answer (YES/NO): YES